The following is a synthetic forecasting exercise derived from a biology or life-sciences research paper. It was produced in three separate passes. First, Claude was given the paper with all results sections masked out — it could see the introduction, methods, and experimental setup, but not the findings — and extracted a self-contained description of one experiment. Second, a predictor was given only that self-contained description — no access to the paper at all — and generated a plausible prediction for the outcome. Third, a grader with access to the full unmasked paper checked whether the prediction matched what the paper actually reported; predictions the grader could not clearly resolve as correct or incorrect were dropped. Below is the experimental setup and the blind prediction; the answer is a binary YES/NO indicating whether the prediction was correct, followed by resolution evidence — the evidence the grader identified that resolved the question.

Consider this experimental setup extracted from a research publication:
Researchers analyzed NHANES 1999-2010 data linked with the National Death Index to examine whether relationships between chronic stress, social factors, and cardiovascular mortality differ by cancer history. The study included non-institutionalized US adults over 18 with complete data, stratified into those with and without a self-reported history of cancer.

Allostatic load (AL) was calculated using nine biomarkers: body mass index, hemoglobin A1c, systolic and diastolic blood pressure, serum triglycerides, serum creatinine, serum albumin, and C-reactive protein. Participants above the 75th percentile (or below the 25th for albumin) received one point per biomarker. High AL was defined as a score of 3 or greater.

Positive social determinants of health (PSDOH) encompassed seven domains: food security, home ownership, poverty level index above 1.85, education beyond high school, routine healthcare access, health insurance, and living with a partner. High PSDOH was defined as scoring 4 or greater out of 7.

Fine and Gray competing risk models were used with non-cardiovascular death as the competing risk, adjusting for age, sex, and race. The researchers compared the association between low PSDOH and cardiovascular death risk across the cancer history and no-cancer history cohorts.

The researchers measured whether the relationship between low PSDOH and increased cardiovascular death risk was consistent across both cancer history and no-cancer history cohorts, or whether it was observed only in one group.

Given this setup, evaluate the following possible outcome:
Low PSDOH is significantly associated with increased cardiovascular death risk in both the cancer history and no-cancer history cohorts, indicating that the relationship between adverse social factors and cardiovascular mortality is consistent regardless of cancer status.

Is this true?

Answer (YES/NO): YES